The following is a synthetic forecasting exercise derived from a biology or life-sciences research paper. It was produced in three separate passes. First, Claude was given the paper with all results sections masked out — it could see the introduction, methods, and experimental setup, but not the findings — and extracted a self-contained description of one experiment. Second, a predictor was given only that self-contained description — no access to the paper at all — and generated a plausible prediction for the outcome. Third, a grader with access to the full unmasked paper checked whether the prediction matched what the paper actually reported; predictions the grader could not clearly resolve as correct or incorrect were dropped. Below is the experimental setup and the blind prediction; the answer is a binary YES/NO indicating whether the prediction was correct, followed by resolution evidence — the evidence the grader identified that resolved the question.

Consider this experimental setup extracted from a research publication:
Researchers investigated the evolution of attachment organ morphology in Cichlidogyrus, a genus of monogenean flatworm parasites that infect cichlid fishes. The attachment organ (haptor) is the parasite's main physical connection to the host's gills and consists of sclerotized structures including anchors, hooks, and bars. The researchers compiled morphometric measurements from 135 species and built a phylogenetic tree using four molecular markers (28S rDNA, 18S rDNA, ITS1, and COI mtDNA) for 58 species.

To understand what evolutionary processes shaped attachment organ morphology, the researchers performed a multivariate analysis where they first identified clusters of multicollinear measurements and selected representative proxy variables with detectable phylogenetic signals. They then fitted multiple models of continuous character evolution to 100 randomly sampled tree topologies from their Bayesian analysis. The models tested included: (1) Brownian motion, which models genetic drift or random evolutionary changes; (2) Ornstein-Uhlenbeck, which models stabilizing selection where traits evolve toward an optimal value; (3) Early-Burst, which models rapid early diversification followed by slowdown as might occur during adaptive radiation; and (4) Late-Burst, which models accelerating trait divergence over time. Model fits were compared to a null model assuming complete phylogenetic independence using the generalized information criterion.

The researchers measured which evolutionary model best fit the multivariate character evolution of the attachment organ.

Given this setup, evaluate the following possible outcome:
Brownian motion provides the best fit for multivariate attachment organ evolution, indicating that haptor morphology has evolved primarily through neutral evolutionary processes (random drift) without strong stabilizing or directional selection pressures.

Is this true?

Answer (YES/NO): YES